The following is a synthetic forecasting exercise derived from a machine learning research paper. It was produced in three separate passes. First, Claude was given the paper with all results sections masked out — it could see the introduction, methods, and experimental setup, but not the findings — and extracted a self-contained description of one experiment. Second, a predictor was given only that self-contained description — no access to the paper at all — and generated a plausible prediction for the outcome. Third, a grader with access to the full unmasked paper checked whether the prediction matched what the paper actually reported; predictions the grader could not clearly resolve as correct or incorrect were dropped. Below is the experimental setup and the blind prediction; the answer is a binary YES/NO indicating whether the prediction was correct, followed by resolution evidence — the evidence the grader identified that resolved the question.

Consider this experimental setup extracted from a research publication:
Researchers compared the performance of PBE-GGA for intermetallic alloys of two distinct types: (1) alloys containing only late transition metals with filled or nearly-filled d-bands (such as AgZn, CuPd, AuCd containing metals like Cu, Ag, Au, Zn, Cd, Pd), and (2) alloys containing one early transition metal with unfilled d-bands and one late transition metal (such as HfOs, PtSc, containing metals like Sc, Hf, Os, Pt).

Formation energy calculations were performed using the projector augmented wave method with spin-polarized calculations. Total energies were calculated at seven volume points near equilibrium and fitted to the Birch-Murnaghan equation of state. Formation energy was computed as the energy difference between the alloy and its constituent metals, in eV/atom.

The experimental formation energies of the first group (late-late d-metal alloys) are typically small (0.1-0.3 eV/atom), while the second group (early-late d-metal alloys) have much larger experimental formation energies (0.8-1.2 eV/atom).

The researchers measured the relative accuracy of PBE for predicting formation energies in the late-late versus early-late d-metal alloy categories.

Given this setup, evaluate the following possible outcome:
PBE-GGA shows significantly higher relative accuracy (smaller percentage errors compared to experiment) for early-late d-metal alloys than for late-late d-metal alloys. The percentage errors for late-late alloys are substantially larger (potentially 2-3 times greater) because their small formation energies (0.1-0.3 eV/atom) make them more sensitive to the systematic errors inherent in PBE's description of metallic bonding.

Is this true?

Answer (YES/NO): NO